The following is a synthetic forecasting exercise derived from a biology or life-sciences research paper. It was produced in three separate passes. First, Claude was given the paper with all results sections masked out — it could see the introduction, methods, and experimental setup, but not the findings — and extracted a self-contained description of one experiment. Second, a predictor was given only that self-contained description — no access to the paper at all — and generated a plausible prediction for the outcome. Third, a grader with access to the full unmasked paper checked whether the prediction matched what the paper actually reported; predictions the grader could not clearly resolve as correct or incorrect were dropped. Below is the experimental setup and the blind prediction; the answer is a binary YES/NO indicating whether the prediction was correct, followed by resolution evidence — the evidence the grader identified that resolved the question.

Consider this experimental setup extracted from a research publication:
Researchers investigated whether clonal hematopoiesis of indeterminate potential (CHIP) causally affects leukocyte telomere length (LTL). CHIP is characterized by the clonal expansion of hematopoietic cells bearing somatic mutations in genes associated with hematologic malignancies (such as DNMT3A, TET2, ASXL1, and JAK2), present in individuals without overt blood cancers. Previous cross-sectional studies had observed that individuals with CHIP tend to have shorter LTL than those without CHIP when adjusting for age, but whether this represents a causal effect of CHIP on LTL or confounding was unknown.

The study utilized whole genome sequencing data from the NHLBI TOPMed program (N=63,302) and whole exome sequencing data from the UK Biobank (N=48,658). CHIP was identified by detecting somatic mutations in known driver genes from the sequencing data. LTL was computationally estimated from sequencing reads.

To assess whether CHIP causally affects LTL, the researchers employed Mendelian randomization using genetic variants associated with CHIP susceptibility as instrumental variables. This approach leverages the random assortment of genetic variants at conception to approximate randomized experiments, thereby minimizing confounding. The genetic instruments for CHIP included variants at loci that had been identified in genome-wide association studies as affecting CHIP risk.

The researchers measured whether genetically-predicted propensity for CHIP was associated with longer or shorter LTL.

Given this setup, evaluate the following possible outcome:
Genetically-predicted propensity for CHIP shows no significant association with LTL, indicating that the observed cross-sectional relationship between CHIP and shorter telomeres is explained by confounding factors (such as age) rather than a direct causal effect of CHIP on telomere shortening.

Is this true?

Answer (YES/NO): NO